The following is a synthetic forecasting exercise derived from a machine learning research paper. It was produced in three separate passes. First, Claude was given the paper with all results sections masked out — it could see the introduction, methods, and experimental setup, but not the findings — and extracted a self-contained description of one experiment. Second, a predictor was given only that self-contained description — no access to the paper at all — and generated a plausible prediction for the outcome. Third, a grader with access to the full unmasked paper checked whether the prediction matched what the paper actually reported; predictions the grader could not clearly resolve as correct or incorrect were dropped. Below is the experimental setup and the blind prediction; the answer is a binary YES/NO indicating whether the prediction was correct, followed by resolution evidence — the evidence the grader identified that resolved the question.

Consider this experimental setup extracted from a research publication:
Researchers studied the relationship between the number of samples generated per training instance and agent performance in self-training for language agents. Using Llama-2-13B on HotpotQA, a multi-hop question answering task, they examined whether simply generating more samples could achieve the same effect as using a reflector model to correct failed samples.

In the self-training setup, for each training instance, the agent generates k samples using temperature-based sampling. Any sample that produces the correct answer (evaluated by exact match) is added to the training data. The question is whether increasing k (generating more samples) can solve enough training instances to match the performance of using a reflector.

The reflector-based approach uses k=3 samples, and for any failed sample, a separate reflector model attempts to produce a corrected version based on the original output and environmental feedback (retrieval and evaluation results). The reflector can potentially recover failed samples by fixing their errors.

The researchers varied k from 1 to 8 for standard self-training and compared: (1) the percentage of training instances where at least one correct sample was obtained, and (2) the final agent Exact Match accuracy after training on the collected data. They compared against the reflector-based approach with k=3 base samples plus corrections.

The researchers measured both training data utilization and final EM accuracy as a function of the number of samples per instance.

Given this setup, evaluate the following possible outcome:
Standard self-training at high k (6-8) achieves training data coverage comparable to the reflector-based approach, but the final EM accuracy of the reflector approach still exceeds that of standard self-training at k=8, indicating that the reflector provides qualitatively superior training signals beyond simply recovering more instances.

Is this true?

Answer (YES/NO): NO